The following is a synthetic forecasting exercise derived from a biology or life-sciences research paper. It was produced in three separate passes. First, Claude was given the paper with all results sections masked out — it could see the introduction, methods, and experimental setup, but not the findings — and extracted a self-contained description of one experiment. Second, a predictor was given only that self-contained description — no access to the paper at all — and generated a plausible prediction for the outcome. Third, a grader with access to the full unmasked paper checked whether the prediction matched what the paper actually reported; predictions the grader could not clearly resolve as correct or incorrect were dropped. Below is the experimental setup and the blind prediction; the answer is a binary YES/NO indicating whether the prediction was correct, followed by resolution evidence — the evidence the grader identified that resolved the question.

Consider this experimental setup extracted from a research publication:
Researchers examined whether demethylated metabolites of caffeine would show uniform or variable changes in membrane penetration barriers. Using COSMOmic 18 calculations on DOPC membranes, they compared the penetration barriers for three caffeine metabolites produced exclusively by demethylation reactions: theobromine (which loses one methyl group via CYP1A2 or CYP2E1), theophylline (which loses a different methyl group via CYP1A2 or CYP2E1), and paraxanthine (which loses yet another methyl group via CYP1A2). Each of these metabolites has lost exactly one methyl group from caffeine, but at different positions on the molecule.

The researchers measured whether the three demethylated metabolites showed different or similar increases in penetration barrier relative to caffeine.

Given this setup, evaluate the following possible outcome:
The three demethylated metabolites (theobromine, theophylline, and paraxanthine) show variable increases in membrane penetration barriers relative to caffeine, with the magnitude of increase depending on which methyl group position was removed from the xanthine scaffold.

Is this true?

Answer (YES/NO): NO